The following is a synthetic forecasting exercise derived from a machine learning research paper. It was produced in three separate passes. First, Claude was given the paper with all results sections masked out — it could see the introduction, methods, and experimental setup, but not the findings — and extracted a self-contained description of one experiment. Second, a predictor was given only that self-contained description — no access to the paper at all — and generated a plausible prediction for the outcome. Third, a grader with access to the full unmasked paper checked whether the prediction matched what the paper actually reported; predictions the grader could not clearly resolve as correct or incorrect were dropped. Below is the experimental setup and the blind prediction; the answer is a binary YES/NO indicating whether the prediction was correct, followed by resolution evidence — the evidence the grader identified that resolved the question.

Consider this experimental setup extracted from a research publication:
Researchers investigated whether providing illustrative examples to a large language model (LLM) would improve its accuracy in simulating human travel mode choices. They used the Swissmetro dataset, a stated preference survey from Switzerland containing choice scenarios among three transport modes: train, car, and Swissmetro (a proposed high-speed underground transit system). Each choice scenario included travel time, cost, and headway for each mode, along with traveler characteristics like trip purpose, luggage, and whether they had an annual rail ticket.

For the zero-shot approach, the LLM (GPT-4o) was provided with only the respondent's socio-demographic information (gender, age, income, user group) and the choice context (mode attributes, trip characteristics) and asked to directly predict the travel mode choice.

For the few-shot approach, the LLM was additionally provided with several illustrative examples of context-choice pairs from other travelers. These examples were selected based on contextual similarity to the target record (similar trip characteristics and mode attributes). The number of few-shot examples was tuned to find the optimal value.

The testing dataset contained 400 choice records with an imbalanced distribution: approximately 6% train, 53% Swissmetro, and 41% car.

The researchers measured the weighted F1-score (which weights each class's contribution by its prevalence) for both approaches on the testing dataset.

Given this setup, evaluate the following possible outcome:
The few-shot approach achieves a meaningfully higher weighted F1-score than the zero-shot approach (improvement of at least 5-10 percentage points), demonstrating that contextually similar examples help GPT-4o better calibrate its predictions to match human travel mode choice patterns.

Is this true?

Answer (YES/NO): YES